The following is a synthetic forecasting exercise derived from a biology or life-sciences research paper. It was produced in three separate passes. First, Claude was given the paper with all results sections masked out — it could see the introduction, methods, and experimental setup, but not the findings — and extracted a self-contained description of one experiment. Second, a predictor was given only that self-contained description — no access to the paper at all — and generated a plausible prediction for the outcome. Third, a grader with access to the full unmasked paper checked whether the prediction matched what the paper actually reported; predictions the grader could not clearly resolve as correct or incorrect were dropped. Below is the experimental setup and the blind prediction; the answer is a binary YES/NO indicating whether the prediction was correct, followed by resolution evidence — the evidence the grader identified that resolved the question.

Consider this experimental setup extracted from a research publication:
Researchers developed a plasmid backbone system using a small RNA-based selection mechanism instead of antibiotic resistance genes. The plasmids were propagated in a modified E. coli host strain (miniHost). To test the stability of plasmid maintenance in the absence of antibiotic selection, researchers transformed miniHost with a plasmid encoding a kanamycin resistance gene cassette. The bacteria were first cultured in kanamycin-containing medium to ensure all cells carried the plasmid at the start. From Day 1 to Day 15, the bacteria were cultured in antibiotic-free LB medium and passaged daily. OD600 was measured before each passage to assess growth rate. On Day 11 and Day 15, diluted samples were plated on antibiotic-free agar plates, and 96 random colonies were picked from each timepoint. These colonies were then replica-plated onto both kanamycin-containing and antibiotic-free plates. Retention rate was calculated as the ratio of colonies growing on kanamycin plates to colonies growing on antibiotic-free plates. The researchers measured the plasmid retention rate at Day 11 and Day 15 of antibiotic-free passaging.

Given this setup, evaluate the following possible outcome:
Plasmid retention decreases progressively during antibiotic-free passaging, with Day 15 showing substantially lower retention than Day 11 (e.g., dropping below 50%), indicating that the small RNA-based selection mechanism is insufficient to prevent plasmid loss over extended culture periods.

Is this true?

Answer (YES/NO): NO